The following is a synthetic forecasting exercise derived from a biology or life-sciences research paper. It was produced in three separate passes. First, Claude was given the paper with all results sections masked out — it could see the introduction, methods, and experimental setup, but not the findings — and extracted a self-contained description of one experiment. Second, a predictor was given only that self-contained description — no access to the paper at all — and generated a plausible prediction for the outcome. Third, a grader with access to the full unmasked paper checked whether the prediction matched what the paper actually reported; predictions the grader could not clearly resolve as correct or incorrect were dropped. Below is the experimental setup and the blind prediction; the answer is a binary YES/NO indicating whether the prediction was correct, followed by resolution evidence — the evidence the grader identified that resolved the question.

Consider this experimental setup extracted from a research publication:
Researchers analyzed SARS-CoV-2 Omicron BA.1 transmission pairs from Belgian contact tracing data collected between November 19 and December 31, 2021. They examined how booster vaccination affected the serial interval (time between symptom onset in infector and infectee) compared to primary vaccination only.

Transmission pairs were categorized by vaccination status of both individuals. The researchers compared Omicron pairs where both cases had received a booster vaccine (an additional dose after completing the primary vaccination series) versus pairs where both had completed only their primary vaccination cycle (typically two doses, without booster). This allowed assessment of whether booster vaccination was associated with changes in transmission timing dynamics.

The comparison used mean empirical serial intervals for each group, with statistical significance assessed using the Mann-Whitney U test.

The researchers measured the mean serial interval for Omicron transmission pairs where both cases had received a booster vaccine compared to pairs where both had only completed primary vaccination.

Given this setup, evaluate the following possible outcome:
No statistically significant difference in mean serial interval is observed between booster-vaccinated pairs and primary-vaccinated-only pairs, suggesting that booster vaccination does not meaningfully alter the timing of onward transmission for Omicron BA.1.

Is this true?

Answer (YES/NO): NO